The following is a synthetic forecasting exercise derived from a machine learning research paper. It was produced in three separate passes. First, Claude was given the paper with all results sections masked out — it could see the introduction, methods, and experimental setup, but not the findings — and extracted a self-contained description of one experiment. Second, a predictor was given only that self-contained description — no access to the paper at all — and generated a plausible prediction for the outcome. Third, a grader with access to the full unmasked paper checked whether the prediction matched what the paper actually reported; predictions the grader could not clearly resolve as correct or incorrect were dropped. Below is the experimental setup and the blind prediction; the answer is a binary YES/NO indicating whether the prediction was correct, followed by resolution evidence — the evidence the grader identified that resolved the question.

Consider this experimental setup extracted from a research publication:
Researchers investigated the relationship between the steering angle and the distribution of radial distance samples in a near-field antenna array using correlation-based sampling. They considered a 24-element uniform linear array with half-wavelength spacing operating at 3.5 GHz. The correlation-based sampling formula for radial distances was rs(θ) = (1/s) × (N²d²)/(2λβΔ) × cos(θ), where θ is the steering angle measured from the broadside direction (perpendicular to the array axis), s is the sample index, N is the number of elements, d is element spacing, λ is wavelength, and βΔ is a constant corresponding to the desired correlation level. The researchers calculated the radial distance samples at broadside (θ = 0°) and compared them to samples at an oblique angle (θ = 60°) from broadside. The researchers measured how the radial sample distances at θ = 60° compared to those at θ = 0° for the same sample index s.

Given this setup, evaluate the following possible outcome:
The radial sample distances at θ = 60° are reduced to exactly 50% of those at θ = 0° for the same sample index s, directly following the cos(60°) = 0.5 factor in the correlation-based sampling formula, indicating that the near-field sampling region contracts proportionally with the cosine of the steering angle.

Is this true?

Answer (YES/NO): YES